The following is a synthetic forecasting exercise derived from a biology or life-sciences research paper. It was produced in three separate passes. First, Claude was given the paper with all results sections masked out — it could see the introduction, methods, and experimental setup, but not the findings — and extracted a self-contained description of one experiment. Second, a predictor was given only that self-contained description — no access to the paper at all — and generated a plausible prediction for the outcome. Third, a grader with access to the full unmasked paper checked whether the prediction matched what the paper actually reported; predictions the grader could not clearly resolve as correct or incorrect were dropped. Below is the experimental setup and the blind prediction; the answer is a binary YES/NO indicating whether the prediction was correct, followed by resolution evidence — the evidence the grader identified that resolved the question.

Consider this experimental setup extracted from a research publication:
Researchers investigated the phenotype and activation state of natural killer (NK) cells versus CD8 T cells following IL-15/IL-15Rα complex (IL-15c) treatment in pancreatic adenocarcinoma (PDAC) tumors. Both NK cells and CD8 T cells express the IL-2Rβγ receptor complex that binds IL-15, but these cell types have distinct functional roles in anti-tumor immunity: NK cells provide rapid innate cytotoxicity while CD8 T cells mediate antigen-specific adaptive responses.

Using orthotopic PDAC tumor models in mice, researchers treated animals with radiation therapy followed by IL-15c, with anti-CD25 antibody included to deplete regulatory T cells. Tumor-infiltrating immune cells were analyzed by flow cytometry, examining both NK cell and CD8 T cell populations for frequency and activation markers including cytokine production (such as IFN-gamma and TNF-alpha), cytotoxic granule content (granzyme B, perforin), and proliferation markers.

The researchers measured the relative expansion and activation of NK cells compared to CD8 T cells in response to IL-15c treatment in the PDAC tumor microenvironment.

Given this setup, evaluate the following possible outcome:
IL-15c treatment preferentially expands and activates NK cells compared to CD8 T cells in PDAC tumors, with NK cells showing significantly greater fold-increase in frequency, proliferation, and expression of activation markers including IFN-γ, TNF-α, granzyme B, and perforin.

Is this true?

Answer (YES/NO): NO